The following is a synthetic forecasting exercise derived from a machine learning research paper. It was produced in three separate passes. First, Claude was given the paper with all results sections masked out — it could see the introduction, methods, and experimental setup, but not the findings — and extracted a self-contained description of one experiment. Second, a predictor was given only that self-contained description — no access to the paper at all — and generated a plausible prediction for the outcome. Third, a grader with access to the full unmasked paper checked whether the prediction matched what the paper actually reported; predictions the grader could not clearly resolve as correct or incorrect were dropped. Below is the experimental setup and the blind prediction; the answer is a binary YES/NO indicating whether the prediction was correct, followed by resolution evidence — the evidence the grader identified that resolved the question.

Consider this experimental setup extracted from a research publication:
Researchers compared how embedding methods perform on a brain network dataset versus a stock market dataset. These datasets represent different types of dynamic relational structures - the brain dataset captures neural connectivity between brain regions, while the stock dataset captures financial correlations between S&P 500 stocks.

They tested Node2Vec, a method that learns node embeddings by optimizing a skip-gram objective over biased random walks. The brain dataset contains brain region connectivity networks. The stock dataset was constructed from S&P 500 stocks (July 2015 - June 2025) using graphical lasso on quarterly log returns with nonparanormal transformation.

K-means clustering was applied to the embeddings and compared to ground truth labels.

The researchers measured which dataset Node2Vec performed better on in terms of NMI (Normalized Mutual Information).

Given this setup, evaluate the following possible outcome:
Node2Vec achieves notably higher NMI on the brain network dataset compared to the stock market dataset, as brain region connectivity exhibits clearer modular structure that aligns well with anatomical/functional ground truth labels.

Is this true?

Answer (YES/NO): NO